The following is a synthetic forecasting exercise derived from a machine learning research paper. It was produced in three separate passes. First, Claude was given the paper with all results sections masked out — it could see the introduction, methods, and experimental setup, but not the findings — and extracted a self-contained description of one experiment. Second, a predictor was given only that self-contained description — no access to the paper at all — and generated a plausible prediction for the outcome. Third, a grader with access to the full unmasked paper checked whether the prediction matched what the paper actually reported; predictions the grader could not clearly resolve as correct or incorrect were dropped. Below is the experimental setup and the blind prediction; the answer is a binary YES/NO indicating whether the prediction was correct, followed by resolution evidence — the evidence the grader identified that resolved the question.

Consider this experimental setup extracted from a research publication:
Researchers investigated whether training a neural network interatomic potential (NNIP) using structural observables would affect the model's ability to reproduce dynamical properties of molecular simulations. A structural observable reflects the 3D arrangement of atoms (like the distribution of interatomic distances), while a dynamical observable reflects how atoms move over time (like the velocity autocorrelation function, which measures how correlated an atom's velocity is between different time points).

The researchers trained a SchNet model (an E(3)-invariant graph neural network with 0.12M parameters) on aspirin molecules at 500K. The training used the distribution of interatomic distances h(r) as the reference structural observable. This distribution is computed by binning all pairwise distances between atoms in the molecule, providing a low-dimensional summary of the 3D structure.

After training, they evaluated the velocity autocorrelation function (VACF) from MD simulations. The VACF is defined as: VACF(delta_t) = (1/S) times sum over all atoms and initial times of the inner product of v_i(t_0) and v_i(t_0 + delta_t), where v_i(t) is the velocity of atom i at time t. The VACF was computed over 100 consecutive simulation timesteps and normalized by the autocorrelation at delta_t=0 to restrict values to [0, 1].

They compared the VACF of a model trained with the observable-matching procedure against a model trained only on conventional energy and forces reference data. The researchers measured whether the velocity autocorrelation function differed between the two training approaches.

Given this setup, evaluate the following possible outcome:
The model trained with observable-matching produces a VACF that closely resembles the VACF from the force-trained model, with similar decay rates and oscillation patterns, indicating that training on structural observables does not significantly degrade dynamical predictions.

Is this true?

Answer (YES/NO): YES